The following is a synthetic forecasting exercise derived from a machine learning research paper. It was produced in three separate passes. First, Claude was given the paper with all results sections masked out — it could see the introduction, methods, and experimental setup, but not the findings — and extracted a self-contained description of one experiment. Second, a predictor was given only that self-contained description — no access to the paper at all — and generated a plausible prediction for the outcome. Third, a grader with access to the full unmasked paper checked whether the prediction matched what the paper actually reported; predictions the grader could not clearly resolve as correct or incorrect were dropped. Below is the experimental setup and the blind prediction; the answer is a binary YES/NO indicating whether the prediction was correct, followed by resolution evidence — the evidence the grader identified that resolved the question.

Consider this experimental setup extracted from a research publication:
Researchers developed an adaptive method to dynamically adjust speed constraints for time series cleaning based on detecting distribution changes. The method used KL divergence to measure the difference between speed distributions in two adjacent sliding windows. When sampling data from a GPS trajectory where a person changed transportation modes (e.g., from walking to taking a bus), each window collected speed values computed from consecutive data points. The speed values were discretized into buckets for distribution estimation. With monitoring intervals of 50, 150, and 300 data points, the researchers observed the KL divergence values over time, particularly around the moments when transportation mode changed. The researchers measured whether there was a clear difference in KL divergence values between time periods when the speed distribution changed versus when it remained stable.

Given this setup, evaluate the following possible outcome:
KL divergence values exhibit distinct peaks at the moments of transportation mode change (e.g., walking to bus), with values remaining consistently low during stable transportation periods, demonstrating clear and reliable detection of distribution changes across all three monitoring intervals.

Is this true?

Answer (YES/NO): YES